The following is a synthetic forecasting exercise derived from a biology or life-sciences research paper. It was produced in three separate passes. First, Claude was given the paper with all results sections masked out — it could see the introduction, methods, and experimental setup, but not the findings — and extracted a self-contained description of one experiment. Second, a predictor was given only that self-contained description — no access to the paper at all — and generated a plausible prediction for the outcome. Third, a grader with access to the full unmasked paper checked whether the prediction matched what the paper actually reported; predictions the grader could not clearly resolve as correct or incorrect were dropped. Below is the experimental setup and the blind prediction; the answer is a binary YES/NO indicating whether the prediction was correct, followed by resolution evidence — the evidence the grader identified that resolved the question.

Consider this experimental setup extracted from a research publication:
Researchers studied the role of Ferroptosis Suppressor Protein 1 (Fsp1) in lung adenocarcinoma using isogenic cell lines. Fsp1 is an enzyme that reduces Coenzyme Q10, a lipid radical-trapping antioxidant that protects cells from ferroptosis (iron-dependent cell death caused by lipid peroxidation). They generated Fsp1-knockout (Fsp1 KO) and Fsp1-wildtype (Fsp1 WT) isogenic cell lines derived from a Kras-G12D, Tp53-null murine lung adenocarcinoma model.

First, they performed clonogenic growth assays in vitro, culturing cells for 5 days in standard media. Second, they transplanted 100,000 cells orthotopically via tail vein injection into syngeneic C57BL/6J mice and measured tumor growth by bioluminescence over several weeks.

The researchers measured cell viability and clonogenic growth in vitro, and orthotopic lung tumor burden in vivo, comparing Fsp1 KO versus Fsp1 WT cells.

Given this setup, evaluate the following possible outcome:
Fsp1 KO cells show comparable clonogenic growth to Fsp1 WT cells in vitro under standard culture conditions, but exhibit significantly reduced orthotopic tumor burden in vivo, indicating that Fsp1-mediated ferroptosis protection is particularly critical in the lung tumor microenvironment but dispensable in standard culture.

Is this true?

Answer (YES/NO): YES